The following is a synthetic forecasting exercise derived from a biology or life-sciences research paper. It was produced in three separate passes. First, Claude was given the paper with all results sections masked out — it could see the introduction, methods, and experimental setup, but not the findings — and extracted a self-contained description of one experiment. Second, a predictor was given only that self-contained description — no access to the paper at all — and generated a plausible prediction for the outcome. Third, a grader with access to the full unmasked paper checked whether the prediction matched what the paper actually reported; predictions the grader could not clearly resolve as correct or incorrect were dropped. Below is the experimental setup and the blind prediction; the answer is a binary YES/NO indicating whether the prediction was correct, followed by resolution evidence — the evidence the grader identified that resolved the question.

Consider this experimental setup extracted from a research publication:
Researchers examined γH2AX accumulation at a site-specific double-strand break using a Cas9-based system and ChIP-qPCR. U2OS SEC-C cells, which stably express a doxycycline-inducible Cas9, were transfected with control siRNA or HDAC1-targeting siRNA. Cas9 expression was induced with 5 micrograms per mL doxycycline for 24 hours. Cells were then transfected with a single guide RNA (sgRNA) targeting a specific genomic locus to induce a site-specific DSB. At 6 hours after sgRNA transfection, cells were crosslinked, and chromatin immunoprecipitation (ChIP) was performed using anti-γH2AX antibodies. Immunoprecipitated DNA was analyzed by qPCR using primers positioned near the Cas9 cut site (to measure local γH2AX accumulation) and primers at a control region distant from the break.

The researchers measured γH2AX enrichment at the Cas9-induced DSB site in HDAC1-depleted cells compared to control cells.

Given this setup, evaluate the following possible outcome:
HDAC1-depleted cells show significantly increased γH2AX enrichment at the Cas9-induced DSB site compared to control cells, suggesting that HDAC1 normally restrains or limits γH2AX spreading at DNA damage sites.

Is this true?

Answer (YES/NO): NO